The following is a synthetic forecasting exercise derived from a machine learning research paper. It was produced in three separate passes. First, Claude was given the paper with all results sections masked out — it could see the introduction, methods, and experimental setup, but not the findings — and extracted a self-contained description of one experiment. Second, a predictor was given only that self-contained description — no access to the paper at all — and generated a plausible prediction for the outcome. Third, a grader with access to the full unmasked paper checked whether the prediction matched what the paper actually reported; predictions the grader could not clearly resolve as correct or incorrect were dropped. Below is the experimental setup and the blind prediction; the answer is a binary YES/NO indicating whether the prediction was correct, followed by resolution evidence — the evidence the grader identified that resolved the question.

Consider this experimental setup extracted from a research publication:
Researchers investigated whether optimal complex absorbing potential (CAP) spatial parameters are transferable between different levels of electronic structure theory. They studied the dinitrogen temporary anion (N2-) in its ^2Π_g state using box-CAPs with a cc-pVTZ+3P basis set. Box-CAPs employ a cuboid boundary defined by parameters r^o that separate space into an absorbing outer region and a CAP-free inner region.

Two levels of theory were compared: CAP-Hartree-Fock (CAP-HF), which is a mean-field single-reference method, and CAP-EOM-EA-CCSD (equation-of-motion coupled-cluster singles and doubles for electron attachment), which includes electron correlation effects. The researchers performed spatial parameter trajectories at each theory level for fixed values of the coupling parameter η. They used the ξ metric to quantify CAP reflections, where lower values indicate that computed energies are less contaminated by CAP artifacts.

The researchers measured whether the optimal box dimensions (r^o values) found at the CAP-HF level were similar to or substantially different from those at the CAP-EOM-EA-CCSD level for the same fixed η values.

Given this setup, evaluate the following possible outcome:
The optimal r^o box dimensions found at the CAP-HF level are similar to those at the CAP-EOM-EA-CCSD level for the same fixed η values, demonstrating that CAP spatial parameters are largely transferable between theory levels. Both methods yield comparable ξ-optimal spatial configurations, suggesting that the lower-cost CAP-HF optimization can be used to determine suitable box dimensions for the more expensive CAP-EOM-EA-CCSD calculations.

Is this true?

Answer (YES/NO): YES